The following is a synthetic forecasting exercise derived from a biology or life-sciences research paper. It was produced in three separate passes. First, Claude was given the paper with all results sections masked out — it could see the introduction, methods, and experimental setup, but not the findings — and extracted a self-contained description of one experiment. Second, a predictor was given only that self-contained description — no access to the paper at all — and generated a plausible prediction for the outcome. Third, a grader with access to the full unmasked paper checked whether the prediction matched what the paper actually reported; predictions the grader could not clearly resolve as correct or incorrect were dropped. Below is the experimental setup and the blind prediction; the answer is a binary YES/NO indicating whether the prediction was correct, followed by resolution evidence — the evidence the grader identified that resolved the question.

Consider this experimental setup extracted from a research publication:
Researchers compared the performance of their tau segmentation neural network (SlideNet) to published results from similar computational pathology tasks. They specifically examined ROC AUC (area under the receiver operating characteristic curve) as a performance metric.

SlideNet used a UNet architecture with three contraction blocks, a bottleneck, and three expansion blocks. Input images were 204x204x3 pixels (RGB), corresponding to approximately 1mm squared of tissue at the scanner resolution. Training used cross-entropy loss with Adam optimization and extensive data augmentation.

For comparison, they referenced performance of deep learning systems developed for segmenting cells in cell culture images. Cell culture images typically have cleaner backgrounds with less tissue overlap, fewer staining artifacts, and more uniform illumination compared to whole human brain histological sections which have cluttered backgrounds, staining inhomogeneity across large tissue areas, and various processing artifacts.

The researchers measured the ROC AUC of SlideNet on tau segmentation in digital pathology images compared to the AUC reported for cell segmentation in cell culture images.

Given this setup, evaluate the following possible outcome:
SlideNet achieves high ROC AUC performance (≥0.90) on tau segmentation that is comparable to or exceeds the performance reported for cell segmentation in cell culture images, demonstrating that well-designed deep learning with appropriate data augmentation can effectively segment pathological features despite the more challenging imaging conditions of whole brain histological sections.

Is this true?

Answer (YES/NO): NO